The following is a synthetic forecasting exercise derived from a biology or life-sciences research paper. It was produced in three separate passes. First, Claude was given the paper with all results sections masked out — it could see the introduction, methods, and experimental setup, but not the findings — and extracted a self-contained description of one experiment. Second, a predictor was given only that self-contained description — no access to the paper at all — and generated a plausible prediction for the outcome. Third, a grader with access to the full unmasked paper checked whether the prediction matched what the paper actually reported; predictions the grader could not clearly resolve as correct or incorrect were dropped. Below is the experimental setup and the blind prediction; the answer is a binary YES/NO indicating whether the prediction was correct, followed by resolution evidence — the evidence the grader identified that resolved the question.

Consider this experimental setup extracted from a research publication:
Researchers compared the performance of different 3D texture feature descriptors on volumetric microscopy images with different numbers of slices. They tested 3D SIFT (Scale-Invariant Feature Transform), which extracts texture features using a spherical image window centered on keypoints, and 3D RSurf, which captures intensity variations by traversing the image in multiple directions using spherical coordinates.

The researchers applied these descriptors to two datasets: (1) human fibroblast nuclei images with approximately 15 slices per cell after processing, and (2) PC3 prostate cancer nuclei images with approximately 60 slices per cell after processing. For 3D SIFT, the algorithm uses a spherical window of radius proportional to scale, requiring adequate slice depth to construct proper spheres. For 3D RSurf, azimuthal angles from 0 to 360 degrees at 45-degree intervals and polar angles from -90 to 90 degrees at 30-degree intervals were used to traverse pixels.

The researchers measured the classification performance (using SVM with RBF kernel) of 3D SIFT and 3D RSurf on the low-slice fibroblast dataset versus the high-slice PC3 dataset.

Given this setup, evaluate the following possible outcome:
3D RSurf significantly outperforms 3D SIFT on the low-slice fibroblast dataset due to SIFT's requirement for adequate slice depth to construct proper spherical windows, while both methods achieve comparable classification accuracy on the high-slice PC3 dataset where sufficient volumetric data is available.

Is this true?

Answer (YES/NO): NO